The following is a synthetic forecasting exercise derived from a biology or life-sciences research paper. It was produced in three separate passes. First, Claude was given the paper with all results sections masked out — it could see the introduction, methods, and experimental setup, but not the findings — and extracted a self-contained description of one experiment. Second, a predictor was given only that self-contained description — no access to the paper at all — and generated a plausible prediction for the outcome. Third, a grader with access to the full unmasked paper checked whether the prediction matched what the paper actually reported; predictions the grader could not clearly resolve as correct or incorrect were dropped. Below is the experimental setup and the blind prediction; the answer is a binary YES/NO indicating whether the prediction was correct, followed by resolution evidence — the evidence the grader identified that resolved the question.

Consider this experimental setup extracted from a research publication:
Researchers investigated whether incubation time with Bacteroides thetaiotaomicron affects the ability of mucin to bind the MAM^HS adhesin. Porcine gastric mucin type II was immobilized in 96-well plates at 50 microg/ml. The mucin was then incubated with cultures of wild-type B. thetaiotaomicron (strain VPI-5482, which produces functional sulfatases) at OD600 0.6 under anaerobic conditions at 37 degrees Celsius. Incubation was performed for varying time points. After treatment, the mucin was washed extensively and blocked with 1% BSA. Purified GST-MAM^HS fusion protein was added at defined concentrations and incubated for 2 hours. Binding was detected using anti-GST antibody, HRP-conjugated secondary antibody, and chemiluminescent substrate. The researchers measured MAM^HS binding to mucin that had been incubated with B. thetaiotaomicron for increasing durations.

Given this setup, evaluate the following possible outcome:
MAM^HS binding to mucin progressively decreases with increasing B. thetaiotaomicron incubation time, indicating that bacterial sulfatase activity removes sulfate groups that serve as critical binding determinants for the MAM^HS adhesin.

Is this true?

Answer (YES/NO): YES